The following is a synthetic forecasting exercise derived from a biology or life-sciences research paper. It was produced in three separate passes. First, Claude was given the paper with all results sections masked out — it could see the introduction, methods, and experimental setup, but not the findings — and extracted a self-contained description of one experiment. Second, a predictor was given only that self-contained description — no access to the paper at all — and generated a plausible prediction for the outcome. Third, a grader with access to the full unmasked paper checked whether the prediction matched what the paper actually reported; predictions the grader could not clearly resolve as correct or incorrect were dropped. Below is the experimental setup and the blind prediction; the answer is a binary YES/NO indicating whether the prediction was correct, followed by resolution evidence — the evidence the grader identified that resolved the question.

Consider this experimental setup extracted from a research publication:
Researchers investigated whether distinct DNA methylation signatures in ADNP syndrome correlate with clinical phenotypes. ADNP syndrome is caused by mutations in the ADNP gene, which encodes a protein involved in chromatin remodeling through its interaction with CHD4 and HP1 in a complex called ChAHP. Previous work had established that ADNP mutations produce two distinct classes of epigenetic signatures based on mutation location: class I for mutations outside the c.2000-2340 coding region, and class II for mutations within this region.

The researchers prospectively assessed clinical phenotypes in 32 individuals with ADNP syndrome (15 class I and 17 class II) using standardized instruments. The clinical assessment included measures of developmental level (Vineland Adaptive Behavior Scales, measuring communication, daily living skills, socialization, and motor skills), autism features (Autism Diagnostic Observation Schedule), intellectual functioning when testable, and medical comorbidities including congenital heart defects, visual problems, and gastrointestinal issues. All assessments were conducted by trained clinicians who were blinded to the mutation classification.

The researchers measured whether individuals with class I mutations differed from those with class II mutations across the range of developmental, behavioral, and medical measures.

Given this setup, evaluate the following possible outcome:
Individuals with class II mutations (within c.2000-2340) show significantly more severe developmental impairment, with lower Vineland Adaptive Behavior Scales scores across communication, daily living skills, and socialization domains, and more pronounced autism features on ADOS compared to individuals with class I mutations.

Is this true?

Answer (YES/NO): NO